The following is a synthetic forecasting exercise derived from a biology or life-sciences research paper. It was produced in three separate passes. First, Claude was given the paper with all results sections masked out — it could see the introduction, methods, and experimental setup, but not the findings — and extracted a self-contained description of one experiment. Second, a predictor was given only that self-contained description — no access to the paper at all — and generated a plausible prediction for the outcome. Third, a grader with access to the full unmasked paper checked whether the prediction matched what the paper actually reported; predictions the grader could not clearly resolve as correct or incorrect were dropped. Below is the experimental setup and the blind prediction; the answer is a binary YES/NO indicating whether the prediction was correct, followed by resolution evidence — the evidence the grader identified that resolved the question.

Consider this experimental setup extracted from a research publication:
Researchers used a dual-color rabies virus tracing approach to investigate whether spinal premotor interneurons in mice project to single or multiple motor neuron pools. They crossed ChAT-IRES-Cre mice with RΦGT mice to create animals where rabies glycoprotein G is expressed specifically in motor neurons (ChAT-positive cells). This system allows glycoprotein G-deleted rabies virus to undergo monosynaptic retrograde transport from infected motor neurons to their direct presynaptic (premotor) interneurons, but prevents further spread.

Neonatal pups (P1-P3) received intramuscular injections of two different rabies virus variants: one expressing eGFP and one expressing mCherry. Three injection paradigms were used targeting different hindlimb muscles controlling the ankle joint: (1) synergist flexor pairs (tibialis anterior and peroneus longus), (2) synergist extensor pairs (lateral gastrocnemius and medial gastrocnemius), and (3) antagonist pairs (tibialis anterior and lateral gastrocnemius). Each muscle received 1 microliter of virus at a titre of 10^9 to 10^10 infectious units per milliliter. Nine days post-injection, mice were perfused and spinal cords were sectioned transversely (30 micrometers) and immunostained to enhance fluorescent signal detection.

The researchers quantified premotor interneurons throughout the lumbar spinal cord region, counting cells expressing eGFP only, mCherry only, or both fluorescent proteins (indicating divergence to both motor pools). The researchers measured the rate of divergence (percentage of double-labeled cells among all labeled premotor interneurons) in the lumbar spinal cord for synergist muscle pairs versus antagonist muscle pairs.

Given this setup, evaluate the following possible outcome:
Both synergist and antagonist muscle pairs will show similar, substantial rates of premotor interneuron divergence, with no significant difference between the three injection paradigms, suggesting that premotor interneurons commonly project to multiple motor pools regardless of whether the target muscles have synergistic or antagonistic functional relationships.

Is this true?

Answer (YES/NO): YES